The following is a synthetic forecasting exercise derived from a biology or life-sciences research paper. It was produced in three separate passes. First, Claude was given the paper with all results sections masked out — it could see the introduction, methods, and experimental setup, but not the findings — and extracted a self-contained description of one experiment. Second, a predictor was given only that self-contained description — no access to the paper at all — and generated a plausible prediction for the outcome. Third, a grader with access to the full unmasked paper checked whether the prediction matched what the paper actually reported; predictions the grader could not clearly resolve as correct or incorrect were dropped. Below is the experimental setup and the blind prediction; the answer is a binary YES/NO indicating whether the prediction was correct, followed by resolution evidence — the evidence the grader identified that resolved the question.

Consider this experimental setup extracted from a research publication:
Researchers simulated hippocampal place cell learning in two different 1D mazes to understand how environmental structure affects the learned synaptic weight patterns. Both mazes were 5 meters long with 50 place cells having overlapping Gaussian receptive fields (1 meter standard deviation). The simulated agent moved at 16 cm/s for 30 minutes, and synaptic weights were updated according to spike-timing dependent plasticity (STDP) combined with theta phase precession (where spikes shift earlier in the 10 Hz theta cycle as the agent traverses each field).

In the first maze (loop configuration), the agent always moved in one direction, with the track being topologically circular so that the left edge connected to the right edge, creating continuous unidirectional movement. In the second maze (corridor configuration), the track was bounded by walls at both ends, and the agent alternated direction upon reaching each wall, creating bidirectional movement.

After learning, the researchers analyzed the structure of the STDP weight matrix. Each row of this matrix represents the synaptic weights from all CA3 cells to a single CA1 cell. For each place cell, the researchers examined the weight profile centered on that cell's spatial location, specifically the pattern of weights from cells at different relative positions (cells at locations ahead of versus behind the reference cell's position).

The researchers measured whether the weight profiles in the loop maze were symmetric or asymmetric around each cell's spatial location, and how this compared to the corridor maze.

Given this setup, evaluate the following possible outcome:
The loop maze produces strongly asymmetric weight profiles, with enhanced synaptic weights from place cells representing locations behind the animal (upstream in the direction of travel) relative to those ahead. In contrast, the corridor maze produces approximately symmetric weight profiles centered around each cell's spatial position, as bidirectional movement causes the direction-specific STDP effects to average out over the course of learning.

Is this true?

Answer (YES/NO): YES